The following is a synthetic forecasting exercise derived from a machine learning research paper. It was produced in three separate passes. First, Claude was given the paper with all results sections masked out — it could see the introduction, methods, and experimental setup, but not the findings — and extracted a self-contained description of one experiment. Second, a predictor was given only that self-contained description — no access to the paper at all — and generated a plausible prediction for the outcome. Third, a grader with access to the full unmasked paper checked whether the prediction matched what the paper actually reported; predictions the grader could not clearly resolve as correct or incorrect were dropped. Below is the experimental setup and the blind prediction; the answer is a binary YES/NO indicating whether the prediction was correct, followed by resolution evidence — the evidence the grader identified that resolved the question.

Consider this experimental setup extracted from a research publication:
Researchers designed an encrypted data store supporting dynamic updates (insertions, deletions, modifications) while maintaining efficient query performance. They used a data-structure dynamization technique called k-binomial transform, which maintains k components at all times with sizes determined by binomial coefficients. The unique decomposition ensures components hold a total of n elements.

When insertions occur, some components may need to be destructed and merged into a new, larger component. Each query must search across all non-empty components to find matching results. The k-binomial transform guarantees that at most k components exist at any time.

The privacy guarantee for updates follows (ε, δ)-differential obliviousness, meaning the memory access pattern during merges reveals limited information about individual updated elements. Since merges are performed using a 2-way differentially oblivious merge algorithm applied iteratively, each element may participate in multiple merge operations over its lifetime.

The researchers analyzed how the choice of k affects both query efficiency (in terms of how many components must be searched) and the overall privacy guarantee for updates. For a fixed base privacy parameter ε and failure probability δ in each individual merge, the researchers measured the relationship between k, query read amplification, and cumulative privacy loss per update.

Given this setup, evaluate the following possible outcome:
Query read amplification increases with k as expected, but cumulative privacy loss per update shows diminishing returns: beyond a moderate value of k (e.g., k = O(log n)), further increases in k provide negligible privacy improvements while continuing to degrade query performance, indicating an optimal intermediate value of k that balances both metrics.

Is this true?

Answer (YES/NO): NO